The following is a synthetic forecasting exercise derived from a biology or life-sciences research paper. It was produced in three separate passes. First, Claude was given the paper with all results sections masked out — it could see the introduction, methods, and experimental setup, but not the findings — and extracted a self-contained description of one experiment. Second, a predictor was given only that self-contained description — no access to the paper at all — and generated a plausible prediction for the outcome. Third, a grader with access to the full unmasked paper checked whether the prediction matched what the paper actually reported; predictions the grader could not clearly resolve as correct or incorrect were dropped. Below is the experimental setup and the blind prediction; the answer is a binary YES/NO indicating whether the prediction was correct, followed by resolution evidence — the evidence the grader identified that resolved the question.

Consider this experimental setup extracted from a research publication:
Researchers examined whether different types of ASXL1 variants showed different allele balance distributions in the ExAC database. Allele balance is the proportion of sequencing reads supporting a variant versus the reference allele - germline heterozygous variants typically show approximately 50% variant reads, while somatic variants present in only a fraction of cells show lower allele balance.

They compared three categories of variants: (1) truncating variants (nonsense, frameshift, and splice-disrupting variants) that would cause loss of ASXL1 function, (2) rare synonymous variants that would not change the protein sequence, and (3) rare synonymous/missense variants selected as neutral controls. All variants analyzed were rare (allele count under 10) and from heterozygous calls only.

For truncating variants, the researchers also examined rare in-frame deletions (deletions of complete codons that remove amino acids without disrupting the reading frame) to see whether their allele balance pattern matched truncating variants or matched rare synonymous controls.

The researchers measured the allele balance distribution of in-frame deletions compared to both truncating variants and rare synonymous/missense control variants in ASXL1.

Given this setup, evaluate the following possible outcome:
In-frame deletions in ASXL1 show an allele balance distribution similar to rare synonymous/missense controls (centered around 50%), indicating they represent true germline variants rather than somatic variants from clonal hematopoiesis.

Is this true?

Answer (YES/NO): YES